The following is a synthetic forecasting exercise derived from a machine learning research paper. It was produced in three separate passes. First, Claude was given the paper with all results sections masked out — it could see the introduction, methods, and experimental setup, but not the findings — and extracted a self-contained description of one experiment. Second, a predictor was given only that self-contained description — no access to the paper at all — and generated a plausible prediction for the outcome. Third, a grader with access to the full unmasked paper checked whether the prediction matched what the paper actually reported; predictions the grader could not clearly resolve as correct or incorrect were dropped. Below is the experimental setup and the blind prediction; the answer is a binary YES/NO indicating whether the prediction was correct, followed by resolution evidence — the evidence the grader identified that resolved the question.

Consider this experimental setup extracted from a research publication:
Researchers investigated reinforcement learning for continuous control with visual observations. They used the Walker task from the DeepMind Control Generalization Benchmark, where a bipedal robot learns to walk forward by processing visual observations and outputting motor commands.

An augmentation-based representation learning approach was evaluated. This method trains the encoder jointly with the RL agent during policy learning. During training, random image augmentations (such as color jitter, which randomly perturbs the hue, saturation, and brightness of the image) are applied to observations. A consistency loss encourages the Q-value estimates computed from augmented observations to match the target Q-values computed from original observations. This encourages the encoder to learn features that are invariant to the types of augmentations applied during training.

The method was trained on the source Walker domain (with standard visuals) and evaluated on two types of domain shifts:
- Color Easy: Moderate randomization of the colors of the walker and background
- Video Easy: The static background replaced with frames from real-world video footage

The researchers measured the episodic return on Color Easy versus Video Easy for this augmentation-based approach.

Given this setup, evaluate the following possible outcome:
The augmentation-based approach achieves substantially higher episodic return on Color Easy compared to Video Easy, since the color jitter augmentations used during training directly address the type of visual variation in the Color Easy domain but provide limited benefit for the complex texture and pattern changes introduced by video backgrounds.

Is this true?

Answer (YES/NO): YES